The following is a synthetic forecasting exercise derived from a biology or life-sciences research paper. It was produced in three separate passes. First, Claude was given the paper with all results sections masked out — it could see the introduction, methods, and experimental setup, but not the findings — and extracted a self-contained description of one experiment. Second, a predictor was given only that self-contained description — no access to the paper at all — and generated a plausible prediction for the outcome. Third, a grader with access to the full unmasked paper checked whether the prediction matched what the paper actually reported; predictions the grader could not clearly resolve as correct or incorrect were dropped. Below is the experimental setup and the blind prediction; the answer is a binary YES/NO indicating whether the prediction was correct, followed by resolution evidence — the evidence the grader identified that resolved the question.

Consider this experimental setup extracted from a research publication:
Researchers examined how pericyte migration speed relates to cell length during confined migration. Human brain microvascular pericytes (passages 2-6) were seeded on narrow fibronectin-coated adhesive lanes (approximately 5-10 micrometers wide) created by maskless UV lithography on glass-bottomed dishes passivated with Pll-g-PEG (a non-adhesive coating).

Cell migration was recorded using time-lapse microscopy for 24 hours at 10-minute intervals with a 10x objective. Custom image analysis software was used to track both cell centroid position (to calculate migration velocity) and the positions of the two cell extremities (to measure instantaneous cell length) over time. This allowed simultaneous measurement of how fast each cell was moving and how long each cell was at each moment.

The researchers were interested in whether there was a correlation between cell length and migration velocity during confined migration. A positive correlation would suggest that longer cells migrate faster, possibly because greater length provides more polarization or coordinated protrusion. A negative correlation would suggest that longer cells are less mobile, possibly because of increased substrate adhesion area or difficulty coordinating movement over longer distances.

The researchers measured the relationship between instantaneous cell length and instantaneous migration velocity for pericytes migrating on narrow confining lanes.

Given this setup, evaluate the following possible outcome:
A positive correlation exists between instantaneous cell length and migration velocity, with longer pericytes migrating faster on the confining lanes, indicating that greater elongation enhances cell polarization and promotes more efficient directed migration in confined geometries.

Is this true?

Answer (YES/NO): NO